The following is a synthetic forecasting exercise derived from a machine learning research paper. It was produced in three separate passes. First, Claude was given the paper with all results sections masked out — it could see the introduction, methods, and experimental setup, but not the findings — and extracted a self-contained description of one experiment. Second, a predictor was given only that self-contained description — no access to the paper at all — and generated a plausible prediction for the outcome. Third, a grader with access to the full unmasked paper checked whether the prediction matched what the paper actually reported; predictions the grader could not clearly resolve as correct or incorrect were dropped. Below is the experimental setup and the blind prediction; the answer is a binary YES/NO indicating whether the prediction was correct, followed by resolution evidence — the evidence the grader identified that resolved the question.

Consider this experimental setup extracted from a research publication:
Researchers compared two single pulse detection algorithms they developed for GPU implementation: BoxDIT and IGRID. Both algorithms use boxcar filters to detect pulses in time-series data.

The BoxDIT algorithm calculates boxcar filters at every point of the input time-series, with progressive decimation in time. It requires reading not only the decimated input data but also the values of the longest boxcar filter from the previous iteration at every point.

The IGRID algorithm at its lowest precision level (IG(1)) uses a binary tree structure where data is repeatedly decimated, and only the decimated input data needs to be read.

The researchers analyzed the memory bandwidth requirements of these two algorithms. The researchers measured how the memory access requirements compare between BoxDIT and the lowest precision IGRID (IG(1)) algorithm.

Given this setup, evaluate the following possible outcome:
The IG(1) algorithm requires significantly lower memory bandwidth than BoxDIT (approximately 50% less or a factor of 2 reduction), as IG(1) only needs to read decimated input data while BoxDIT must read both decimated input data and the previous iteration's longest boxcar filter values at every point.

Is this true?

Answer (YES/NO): YES